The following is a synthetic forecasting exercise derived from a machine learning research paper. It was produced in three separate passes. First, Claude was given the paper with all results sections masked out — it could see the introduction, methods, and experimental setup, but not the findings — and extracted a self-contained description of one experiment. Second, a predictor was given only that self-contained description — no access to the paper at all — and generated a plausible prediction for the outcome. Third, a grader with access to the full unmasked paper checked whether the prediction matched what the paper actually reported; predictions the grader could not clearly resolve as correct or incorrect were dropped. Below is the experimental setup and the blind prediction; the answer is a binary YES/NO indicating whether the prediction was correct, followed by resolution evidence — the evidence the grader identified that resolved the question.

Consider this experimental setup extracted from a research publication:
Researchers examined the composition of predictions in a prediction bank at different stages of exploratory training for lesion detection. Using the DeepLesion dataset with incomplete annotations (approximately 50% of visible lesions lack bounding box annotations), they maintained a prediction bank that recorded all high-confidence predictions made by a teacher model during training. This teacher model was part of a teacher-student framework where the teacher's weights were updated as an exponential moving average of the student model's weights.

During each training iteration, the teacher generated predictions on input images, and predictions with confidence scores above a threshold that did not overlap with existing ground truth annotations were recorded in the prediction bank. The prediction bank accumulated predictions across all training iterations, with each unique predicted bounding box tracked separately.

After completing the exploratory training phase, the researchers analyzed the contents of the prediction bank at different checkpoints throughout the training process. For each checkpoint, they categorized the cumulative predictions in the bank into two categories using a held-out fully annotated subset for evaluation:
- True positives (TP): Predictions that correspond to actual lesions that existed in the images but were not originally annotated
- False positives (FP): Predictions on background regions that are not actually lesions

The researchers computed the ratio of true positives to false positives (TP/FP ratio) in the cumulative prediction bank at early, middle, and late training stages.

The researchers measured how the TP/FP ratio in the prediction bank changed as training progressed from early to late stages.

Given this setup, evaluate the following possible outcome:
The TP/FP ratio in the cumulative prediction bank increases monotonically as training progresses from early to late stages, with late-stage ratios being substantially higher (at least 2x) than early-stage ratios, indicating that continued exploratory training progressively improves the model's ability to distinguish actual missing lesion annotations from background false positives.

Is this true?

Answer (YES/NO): NO